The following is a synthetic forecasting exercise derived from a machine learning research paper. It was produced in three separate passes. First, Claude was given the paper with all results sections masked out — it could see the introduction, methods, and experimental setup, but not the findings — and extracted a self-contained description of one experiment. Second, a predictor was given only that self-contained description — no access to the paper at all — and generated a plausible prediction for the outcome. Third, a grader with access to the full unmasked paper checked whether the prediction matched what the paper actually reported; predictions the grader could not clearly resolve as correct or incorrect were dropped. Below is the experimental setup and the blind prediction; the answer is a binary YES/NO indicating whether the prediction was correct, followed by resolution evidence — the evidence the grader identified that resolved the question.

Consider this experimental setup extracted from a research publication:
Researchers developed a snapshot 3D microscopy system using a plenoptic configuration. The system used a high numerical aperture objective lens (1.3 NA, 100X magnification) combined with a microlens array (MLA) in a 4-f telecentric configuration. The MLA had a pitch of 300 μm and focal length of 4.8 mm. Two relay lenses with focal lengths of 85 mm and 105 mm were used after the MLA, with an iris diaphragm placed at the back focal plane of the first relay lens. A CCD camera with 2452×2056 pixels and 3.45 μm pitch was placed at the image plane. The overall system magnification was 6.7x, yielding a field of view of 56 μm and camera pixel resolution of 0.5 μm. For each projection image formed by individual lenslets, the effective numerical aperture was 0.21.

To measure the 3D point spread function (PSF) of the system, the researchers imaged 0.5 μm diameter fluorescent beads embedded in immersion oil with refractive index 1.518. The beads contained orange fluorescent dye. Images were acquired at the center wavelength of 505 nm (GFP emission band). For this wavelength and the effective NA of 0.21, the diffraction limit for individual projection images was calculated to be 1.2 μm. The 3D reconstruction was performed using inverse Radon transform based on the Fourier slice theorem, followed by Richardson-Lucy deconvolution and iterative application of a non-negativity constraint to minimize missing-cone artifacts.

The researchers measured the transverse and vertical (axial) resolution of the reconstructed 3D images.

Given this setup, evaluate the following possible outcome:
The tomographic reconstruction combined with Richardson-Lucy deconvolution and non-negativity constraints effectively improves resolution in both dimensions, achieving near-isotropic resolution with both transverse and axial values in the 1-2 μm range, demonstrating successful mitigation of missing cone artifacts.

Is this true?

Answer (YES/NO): NO